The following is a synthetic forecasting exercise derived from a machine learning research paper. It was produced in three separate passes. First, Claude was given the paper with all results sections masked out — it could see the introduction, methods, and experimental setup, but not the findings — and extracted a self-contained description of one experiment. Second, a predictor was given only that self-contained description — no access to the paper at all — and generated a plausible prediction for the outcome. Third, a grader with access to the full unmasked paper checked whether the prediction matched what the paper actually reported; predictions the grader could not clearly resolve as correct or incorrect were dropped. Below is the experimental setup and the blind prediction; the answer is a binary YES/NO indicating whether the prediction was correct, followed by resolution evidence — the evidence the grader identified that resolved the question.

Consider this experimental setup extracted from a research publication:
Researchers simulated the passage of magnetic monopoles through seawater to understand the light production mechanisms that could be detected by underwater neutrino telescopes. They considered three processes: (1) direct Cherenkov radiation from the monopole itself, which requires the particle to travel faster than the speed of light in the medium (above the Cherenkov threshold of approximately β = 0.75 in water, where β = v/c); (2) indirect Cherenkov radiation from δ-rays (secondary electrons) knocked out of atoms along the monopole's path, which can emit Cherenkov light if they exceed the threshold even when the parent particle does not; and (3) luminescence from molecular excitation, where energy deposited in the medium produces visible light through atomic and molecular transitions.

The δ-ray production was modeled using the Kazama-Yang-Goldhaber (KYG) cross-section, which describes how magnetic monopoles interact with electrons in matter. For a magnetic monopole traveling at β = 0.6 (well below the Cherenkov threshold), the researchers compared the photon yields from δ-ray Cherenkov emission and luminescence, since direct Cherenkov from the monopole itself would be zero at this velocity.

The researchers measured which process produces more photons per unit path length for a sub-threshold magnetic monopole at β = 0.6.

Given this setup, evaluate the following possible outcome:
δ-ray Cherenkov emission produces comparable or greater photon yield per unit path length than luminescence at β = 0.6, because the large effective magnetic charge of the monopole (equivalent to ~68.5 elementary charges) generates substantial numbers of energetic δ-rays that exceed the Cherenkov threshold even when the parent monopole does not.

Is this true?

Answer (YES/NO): YES